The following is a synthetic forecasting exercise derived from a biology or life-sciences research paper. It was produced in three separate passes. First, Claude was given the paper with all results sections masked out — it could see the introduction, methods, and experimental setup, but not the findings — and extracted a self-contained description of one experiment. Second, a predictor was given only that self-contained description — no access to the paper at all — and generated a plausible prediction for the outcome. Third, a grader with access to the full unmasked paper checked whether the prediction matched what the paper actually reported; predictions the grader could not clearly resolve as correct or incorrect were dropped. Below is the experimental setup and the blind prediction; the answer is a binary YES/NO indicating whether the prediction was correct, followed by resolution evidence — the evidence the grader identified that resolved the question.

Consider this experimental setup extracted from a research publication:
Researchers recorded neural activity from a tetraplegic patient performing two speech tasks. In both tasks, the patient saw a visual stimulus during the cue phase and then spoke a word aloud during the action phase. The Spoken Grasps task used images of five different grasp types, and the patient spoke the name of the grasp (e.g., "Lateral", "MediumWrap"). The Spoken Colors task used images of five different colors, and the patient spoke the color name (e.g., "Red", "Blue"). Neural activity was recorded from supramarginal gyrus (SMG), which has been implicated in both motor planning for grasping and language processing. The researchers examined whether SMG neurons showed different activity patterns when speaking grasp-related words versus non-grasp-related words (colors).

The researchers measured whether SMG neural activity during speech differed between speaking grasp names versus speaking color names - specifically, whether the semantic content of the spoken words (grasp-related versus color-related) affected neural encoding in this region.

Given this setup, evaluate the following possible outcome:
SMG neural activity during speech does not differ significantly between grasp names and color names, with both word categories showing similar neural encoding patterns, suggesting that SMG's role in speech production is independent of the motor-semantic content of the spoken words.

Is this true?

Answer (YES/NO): YES